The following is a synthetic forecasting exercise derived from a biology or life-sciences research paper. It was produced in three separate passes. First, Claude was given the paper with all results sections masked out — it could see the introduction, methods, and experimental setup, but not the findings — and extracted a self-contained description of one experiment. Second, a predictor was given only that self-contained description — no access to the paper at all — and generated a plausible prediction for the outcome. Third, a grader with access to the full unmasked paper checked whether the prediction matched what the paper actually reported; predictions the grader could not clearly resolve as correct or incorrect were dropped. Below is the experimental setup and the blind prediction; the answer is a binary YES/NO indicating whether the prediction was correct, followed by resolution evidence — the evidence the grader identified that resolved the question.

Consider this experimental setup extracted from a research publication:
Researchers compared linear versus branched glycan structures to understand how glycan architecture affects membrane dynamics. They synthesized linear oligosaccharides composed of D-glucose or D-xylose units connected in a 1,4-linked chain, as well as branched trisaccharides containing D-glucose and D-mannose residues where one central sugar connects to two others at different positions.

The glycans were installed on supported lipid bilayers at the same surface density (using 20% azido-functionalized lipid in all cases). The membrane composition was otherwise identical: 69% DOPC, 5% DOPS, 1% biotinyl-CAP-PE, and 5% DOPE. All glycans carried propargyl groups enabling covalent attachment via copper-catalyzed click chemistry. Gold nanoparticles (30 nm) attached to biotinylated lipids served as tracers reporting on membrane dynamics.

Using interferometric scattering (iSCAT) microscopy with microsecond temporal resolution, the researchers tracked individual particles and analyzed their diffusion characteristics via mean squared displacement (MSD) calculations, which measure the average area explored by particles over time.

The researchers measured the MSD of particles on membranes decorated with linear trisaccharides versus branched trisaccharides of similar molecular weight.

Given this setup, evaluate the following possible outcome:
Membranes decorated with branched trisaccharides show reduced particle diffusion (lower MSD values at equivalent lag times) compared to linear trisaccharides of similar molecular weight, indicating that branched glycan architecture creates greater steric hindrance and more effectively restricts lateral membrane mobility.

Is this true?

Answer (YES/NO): NO